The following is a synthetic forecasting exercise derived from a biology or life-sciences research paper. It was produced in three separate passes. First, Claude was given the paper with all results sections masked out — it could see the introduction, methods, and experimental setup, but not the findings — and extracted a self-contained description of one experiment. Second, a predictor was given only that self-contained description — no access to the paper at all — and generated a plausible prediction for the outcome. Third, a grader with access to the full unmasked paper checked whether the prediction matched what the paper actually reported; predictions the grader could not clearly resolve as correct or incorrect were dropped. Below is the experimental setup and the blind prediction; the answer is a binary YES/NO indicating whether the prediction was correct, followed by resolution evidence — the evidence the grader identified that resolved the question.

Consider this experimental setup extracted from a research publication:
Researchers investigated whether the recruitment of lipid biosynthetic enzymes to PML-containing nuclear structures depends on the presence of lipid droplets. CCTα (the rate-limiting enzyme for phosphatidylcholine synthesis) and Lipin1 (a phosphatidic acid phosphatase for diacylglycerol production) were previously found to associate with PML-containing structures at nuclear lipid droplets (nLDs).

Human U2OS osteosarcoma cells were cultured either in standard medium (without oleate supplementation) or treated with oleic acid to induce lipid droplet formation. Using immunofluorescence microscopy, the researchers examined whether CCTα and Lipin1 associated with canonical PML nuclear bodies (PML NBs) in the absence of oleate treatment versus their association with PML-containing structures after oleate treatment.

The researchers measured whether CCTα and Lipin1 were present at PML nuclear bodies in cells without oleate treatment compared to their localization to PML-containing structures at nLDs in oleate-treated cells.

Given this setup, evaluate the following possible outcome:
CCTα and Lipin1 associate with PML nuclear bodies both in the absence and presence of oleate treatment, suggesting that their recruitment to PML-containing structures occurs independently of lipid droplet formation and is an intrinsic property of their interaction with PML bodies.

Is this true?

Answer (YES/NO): NO